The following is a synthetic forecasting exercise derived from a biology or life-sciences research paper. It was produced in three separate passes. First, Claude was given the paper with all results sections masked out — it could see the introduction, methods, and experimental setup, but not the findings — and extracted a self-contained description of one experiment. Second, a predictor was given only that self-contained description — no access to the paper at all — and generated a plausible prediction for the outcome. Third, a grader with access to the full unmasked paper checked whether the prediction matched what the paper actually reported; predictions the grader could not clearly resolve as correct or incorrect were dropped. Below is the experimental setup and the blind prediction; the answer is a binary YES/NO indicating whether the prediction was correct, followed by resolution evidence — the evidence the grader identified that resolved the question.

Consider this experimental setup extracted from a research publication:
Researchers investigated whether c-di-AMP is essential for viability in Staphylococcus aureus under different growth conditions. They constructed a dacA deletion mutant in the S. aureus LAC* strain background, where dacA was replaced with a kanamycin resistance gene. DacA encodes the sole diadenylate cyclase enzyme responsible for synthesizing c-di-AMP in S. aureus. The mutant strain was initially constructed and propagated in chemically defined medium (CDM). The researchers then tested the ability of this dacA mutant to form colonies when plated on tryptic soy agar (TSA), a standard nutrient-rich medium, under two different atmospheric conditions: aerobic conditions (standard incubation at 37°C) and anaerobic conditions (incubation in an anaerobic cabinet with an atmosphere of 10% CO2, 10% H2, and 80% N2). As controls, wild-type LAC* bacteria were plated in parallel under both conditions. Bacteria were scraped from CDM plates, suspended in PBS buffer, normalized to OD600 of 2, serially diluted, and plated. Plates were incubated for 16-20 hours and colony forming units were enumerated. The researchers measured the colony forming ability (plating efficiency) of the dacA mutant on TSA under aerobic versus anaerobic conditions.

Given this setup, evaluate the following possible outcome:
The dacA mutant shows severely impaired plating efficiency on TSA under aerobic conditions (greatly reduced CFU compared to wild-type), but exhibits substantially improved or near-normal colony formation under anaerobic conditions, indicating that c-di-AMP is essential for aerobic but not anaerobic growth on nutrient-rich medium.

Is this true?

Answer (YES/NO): YES